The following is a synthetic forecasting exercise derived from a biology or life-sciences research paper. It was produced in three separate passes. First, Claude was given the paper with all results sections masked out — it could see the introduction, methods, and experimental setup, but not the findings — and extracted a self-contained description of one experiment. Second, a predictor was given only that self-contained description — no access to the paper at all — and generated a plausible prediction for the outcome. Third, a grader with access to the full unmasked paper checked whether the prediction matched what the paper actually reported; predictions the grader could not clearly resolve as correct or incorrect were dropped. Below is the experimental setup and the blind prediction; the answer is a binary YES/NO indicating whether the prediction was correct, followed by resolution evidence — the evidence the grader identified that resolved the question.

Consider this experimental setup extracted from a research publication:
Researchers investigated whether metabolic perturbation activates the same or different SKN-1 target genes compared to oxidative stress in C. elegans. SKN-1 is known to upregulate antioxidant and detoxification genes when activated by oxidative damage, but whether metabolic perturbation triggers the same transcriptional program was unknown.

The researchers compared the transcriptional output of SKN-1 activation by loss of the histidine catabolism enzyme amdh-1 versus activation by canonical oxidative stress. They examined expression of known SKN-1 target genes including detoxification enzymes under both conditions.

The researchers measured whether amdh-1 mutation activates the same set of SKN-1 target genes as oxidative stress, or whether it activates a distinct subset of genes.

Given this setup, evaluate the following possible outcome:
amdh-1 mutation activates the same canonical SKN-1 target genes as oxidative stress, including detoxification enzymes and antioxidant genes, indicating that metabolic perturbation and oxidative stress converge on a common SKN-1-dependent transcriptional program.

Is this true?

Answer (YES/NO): NO